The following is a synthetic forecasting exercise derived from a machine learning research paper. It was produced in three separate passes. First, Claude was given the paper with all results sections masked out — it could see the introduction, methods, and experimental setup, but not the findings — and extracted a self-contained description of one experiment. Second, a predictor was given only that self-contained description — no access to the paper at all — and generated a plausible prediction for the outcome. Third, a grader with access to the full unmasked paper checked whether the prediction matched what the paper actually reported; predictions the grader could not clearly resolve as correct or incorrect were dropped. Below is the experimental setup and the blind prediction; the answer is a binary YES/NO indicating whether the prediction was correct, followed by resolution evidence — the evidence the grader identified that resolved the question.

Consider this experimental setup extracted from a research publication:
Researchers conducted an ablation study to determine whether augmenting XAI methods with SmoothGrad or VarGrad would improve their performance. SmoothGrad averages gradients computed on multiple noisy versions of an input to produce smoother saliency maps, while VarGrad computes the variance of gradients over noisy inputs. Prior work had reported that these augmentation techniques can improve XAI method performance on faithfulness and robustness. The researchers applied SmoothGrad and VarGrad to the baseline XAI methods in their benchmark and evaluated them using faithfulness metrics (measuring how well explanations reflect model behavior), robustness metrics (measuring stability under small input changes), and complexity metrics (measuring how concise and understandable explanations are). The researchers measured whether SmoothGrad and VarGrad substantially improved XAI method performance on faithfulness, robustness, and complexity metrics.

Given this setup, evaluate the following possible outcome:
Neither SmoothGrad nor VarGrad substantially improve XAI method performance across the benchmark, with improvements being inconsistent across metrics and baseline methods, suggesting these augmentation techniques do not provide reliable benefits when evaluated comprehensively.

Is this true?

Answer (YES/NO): NO